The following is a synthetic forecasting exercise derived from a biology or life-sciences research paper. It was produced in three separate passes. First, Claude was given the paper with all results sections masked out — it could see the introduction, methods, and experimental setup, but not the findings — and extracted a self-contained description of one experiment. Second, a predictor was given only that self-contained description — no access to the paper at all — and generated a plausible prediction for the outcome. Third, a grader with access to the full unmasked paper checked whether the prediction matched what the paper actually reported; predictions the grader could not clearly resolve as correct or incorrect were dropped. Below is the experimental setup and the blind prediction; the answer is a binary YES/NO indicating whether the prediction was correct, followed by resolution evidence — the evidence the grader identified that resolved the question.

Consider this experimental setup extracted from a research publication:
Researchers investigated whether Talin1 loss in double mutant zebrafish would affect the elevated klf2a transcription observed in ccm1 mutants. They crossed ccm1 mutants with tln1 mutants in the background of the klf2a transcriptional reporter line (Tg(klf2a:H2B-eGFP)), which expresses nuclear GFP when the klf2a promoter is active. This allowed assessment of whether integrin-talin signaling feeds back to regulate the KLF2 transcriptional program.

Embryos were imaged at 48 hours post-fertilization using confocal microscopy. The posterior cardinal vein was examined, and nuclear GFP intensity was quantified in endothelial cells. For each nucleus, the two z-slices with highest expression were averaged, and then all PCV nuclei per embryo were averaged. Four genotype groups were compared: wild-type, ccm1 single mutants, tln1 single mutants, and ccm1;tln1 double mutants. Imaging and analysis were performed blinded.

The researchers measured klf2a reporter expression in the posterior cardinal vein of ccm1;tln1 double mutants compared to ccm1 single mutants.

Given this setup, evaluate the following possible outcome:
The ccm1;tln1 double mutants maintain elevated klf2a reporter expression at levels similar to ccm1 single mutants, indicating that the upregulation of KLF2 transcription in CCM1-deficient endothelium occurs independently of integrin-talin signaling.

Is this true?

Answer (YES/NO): YES